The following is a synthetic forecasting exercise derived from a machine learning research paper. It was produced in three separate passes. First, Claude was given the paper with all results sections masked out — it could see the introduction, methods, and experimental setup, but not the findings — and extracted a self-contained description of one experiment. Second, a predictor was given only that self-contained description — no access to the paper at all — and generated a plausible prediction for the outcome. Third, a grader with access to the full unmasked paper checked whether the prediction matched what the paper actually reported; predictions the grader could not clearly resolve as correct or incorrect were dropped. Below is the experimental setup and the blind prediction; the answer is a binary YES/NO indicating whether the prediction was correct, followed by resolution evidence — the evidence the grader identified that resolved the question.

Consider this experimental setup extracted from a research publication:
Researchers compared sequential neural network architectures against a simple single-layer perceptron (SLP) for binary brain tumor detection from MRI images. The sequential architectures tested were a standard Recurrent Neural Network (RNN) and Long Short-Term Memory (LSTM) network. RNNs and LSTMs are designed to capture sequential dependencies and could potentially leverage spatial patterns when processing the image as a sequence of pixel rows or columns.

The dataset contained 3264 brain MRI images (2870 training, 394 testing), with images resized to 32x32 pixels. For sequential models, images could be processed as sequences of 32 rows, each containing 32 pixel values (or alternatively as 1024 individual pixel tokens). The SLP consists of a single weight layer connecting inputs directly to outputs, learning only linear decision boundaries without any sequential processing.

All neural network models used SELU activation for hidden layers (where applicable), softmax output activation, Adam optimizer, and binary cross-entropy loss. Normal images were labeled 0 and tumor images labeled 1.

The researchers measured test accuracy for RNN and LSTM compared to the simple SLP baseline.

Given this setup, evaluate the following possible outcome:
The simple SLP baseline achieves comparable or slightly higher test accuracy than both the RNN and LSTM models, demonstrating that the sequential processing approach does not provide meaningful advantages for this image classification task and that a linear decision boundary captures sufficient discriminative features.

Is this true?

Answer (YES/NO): NO